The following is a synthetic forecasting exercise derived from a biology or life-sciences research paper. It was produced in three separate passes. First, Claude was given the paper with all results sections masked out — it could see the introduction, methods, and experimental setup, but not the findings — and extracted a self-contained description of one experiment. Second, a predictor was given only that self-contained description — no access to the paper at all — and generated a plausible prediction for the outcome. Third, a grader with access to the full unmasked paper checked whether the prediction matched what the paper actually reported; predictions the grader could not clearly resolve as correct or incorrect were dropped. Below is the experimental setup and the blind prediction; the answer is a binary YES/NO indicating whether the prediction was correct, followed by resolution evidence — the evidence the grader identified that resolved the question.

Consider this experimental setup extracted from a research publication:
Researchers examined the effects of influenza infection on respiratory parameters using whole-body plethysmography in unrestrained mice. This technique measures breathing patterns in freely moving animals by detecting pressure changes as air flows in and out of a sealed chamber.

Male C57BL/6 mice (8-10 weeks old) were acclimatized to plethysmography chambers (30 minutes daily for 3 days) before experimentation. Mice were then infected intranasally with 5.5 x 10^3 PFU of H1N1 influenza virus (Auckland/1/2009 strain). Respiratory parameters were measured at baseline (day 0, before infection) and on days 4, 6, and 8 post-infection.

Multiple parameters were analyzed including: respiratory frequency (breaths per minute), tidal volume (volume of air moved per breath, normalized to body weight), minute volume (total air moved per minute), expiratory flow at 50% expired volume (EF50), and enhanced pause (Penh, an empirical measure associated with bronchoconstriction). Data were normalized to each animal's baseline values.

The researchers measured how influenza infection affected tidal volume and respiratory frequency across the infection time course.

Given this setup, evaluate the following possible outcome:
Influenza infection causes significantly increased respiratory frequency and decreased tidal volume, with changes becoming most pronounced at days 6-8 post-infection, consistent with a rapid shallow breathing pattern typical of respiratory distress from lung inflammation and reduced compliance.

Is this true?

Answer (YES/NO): NO